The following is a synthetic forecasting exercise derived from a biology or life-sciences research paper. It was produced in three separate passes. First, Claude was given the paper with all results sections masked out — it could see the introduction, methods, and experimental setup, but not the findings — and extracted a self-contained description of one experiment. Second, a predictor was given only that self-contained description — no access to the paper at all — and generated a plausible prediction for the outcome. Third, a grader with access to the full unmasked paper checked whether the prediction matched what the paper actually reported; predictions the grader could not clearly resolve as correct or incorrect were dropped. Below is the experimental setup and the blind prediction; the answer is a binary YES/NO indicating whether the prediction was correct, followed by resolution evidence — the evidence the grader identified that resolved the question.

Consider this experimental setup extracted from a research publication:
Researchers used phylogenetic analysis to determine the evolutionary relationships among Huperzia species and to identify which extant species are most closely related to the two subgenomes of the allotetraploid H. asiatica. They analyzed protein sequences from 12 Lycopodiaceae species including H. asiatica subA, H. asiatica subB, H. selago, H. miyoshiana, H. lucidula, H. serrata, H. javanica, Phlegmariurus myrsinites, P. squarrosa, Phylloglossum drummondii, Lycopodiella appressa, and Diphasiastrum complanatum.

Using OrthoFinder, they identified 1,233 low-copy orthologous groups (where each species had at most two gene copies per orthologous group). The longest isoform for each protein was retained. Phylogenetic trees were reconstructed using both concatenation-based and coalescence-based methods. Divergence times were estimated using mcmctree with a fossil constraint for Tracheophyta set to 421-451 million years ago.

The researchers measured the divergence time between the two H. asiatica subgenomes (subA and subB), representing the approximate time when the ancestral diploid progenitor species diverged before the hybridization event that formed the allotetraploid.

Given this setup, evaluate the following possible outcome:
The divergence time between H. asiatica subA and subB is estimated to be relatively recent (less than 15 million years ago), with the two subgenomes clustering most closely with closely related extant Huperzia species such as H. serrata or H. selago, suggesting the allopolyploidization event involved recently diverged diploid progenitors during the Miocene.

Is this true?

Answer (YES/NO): NO